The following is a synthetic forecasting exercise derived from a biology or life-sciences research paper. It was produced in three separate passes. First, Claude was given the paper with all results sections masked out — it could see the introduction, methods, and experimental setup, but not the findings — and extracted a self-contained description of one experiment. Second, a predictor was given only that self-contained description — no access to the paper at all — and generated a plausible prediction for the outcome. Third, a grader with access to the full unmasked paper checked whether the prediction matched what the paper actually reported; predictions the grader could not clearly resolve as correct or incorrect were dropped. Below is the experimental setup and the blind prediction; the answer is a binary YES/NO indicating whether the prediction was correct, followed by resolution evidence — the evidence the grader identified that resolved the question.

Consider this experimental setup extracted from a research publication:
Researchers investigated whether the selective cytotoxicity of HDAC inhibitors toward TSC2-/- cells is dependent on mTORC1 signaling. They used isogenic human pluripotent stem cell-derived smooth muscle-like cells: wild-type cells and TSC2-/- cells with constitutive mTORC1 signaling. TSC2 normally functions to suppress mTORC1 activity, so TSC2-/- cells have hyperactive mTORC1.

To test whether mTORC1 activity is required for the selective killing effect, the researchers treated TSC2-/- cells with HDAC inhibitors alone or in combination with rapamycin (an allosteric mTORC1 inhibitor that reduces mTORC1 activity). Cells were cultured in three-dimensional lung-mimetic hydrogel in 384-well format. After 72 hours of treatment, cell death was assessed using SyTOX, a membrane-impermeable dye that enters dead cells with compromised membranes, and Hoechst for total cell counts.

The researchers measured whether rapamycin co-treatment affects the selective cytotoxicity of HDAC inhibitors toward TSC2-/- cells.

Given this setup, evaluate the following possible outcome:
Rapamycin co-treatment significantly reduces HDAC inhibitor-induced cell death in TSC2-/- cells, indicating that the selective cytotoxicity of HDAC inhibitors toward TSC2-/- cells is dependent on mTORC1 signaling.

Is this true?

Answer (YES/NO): YES